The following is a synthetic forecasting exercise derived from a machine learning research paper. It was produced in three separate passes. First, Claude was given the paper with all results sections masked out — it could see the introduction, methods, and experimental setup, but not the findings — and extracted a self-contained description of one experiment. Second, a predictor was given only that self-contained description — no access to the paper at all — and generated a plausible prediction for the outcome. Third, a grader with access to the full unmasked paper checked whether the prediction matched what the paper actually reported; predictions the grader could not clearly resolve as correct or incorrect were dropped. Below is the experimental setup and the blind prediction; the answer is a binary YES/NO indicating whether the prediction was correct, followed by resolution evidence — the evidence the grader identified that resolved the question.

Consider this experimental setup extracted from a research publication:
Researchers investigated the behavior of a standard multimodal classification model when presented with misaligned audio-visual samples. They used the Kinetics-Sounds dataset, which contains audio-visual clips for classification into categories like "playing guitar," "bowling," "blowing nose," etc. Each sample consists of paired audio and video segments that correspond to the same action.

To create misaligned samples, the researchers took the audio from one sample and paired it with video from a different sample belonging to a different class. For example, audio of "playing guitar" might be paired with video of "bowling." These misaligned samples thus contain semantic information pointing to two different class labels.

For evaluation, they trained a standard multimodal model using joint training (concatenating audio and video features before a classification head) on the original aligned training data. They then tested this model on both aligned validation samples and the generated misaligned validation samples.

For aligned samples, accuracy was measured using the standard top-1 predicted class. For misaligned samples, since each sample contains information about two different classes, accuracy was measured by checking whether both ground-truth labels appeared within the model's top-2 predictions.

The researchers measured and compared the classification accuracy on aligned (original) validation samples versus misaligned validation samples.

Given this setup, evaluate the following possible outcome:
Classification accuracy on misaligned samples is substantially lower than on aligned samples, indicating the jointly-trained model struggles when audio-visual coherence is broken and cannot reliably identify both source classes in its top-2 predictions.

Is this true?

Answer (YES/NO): YES